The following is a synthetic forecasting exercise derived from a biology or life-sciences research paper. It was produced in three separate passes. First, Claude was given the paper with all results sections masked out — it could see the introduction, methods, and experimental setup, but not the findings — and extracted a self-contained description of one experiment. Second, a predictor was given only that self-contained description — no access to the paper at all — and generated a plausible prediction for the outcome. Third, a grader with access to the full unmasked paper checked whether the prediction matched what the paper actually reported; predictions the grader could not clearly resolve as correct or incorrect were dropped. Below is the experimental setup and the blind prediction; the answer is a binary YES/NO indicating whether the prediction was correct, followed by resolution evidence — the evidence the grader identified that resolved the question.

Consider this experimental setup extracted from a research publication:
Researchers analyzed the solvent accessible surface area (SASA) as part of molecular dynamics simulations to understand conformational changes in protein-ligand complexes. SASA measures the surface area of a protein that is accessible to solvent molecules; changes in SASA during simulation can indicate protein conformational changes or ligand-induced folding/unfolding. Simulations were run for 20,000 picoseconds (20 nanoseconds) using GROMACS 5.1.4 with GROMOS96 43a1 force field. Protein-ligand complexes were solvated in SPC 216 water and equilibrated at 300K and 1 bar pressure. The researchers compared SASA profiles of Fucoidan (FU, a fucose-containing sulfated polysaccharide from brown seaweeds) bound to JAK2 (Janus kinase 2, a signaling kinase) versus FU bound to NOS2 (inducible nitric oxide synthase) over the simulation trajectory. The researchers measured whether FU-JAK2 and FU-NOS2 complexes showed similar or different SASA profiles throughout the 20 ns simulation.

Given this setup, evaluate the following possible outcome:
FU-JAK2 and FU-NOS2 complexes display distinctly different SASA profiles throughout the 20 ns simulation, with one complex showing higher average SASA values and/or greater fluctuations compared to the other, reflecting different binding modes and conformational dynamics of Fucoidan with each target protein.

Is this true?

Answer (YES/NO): YES